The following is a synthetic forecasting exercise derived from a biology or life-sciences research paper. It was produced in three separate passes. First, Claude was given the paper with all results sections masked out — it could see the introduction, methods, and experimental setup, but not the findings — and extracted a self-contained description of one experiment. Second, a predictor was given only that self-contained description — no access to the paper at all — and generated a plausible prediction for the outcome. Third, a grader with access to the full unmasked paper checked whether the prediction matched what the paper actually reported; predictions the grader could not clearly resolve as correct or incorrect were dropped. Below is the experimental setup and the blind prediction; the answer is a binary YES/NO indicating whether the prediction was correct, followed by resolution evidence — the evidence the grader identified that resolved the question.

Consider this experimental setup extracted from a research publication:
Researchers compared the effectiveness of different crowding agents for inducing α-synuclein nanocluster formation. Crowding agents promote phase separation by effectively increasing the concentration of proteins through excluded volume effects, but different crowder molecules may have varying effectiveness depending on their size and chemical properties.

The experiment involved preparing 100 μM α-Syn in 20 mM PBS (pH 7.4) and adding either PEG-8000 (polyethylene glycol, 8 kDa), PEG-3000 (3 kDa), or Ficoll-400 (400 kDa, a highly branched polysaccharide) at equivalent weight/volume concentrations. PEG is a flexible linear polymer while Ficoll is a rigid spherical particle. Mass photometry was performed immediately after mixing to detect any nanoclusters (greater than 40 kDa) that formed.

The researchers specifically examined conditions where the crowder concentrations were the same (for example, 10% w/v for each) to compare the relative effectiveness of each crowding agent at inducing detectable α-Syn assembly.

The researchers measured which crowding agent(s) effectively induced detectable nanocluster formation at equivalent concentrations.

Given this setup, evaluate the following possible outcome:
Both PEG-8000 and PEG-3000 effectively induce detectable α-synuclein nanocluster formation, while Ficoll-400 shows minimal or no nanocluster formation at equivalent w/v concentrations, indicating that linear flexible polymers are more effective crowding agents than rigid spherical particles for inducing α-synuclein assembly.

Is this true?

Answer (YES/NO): NO